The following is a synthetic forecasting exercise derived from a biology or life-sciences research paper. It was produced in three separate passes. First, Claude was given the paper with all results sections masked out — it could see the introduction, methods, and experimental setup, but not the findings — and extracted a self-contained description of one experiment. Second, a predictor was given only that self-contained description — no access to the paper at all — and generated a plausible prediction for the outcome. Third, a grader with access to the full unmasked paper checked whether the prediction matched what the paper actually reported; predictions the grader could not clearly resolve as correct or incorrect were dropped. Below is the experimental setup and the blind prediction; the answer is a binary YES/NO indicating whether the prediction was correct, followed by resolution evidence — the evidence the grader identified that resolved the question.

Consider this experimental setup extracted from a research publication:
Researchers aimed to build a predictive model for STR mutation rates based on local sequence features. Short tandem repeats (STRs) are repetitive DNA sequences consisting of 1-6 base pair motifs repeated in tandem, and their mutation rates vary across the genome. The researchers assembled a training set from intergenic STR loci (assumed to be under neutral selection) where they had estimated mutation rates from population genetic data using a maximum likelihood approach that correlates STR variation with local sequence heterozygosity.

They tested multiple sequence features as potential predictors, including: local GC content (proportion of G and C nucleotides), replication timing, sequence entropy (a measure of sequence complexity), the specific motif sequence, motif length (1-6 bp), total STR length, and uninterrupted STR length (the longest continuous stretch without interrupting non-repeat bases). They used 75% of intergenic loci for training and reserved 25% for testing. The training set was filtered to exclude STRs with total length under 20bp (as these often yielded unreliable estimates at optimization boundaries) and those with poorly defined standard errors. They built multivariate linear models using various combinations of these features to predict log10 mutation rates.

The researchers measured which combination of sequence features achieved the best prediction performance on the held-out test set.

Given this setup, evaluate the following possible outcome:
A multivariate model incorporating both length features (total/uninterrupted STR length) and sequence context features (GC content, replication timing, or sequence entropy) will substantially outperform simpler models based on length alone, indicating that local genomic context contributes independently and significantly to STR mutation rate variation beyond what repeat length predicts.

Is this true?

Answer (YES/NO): NO